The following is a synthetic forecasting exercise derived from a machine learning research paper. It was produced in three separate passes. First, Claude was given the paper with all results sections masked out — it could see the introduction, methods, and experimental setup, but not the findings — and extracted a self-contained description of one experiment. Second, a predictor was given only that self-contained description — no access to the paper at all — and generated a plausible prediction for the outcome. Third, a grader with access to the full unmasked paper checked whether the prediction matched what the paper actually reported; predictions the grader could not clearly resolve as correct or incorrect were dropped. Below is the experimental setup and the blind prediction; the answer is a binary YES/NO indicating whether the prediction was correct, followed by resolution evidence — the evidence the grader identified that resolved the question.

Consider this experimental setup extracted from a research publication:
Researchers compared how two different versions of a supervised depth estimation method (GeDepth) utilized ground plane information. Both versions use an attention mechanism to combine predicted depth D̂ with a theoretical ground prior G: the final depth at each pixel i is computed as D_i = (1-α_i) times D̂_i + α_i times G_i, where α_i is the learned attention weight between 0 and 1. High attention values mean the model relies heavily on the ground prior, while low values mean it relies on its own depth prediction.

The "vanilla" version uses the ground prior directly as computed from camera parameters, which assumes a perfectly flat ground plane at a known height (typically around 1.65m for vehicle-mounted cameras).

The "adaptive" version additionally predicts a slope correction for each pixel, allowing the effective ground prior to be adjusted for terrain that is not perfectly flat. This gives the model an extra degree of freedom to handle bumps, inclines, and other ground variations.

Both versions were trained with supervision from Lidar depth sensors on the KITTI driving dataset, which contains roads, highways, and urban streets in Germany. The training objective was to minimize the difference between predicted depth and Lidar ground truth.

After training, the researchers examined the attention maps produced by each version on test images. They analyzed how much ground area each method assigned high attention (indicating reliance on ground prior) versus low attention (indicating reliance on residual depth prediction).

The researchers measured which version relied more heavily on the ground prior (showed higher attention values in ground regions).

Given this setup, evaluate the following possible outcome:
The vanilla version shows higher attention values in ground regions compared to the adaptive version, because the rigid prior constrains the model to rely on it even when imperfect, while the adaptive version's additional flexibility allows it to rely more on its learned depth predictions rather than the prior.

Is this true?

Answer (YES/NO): NO